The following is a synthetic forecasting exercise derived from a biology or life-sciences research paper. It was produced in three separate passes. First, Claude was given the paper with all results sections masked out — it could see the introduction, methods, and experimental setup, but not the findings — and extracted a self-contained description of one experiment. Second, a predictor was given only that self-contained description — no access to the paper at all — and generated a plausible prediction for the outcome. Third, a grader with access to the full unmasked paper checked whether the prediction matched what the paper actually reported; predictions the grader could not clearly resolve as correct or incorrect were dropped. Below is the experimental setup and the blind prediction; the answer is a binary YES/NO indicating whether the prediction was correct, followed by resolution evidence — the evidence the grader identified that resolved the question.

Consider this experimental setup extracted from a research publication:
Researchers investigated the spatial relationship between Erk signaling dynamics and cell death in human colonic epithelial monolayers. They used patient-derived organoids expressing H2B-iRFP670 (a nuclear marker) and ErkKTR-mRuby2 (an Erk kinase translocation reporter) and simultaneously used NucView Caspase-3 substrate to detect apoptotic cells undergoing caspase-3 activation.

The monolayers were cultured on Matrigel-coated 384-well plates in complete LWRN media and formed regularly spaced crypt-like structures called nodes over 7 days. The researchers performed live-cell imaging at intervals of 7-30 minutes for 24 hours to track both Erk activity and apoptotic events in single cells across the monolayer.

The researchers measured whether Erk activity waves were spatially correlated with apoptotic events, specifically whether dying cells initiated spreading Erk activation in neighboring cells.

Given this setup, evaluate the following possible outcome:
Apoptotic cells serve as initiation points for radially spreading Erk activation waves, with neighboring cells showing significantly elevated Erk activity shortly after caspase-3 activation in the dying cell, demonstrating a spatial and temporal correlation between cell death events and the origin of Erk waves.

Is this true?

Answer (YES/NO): YES